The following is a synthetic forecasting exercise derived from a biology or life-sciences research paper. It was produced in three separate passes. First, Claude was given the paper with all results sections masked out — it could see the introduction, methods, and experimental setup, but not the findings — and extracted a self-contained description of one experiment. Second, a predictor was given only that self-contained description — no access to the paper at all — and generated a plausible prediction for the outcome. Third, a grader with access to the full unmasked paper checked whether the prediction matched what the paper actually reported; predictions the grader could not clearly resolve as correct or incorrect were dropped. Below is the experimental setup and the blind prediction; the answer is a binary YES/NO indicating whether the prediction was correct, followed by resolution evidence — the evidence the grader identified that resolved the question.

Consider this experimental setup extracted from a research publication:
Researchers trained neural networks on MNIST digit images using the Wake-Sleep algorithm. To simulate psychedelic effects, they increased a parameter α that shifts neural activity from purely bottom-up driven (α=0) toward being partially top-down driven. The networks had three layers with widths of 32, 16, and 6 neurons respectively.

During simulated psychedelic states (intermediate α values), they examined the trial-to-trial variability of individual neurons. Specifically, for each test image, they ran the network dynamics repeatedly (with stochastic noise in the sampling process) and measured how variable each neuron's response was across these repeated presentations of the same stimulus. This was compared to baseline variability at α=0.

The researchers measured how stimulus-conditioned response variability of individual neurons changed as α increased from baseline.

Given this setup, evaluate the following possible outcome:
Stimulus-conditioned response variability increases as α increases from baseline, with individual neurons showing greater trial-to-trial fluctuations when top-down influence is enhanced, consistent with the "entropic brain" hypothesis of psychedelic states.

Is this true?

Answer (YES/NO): YES